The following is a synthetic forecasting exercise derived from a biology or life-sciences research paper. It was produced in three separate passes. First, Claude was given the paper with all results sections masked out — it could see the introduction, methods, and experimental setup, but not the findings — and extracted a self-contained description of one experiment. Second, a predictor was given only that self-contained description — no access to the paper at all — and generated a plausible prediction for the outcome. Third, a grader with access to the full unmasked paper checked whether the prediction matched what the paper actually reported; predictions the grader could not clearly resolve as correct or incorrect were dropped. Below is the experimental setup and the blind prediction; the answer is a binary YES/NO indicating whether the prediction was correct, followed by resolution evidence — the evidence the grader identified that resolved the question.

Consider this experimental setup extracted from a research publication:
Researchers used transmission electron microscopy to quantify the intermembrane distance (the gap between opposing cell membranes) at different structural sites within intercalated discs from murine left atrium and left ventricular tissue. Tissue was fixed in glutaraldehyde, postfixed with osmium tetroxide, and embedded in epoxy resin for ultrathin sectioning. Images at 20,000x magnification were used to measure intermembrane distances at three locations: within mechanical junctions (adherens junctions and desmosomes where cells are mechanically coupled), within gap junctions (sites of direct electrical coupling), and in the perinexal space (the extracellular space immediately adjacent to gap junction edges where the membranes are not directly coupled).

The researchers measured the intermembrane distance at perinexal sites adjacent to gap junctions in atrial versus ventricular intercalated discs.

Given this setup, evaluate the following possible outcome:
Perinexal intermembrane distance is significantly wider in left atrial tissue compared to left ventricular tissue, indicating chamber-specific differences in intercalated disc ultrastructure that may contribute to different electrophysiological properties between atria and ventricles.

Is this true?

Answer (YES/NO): NO